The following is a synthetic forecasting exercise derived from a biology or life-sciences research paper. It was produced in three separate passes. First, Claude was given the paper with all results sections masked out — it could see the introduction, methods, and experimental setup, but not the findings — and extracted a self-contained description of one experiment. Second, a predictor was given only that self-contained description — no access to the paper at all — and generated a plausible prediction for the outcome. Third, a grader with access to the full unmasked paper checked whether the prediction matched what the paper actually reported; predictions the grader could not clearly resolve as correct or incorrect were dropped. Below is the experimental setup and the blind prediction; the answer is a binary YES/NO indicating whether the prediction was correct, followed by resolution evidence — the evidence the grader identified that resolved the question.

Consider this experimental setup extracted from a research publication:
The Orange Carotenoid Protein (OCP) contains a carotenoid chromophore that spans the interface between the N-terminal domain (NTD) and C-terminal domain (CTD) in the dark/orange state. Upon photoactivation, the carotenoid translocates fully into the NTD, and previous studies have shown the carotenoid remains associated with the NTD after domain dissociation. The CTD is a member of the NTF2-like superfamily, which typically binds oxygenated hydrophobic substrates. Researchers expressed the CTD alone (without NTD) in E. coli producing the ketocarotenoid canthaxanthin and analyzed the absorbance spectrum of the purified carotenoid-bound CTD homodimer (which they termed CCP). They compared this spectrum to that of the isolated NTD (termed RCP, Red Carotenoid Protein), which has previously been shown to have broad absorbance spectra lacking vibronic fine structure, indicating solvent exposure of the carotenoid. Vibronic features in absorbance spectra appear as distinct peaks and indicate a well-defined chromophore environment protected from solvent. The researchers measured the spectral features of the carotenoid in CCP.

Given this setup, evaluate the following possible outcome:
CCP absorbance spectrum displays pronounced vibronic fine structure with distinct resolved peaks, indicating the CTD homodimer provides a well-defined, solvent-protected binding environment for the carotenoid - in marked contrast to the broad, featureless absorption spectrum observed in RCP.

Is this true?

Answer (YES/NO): NO